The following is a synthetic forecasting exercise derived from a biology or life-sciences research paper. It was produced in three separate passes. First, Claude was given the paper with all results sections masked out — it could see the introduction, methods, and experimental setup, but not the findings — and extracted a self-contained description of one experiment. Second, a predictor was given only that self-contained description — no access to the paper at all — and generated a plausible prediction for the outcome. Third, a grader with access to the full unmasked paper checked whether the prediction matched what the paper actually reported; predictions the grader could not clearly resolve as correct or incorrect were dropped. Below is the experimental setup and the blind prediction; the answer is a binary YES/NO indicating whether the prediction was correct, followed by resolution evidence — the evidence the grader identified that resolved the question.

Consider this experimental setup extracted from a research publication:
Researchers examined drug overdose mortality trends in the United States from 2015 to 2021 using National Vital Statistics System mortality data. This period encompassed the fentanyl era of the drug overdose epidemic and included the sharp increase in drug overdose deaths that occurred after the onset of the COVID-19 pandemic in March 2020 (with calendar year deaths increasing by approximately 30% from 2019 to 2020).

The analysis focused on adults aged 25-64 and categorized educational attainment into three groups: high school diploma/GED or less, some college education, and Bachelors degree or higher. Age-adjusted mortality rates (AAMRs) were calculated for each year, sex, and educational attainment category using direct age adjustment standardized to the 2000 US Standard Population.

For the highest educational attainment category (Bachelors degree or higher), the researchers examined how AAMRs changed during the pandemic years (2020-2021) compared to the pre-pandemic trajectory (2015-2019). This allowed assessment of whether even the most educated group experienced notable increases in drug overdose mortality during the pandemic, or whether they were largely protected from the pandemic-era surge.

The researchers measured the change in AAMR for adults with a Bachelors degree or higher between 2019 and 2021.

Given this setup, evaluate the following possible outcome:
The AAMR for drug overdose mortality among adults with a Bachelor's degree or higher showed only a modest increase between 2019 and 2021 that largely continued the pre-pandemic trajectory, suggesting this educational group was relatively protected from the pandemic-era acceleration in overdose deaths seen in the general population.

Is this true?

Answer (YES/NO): YES